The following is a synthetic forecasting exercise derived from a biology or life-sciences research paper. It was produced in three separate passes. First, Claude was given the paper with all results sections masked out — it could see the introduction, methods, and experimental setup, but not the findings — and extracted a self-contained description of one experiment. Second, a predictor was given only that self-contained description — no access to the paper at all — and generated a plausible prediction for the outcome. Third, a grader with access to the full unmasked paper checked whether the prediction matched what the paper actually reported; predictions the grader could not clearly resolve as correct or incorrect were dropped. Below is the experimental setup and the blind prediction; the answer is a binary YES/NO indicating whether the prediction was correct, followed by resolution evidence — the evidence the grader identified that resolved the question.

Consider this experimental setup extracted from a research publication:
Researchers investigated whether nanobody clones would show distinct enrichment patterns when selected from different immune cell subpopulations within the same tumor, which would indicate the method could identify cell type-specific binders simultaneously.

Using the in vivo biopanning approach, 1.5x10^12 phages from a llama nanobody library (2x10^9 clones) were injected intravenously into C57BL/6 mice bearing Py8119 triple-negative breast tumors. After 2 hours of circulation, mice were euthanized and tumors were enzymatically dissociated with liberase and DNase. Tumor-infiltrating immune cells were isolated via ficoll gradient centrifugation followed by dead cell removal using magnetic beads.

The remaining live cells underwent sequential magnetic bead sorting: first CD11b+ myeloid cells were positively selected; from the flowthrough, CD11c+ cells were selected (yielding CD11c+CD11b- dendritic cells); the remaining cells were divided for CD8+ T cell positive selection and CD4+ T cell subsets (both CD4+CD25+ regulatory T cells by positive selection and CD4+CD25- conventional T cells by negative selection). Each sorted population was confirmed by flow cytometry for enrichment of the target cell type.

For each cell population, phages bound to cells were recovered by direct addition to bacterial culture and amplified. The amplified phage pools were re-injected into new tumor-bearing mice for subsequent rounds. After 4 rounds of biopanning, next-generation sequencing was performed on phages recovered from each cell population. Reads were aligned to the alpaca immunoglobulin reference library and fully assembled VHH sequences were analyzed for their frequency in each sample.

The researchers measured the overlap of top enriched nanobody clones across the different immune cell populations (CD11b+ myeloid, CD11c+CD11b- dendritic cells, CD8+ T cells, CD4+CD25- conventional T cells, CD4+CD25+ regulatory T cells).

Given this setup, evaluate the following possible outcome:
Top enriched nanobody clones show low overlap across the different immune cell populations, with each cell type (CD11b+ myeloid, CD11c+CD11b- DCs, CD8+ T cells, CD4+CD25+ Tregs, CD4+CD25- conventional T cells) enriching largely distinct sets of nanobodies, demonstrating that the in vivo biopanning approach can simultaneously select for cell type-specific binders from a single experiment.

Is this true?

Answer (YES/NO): YES